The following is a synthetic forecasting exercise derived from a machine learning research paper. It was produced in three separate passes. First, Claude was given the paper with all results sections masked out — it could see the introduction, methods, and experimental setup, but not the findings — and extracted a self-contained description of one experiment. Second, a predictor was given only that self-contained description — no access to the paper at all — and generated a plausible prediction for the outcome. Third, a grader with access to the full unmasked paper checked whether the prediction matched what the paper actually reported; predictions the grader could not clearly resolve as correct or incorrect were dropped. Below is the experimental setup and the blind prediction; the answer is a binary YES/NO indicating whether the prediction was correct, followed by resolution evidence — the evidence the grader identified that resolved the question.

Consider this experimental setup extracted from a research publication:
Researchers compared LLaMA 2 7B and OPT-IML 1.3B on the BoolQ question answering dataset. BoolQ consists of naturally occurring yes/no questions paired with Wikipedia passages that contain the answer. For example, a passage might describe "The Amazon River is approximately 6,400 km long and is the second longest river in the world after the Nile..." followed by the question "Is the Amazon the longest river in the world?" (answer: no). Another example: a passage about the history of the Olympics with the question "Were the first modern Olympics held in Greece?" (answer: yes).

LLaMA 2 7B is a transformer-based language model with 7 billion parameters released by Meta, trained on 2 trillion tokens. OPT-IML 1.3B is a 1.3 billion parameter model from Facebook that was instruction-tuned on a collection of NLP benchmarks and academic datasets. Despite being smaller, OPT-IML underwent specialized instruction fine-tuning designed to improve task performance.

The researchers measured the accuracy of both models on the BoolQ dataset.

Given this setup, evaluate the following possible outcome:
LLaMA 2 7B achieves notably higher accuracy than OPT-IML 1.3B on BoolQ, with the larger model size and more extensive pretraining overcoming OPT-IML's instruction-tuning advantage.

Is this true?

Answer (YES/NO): YES